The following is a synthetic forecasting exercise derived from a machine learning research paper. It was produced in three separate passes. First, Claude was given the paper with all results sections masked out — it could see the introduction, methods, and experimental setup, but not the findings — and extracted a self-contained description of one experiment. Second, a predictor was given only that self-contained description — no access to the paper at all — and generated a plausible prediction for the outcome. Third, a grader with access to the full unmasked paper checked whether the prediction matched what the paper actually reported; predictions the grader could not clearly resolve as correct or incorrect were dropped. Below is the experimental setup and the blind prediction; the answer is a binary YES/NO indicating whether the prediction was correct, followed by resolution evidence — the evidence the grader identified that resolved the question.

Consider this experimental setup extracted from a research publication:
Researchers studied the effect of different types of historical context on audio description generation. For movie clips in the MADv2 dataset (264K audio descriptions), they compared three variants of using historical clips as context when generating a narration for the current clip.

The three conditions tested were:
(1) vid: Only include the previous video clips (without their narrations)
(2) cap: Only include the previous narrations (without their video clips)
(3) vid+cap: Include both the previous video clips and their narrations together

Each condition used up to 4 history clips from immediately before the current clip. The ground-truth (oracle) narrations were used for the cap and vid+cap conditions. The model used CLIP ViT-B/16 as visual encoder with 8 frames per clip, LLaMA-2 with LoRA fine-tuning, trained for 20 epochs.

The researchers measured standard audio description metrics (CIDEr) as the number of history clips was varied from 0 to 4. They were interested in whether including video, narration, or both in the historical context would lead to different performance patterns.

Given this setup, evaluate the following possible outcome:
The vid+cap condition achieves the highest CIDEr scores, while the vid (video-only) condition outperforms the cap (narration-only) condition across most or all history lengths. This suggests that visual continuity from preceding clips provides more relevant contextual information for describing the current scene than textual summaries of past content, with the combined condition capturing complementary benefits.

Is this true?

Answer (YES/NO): NO